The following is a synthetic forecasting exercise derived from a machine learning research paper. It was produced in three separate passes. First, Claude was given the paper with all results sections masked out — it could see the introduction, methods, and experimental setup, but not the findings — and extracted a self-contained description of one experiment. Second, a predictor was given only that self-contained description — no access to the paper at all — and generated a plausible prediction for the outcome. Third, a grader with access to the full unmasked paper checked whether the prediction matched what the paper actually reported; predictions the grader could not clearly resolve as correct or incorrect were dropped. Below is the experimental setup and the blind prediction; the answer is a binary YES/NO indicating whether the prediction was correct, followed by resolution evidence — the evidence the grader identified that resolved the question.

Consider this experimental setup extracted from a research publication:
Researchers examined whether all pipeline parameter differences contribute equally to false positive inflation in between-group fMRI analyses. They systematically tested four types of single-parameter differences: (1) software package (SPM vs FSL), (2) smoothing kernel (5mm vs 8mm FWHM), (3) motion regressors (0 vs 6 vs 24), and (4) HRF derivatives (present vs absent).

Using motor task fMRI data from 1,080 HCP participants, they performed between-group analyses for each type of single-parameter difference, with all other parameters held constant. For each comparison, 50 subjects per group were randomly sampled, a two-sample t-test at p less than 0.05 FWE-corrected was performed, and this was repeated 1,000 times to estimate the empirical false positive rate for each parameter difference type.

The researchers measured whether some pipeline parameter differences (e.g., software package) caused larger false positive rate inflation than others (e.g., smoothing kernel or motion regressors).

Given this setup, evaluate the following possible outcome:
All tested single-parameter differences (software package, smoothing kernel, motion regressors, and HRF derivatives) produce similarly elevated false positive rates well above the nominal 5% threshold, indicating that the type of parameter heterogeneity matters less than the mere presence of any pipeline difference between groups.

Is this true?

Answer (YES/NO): NO